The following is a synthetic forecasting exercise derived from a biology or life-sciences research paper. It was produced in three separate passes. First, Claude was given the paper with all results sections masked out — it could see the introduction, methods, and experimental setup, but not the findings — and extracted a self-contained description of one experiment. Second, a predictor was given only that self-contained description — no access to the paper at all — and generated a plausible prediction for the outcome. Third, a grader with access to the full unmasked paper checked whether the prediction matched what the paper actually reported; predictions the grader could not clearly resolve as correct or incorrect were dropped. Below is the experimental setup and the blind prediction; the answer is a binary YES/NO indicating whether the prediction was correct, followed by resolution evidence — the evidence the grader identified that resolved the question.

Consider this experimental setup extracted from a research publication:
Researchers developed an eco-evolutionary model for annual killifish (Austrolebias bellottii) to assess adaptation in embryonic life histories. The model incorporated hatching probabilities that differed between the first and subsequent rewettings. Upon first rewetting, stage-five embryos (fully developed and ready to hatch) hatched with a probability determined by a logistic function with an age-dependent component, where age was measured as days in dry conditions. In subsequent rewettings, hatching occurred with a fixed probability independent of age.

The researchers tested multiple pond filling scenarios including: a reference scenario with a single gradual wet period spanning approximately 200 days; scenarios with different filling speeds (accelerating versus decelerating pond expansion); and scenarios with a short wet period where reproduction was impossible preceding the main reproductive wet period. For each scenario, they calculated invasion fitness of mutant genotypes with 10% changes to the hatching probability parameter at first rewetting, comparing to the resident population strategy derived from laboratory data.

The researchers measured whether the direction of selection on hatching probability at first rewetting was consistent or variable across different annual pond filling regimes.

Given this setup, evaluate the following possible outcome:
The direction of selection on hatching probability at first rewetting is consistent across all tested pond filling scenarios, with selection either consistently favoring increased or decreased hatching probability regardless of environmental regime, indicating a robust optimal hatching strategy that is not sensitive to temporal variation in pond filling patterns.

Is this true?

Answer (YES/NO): NO